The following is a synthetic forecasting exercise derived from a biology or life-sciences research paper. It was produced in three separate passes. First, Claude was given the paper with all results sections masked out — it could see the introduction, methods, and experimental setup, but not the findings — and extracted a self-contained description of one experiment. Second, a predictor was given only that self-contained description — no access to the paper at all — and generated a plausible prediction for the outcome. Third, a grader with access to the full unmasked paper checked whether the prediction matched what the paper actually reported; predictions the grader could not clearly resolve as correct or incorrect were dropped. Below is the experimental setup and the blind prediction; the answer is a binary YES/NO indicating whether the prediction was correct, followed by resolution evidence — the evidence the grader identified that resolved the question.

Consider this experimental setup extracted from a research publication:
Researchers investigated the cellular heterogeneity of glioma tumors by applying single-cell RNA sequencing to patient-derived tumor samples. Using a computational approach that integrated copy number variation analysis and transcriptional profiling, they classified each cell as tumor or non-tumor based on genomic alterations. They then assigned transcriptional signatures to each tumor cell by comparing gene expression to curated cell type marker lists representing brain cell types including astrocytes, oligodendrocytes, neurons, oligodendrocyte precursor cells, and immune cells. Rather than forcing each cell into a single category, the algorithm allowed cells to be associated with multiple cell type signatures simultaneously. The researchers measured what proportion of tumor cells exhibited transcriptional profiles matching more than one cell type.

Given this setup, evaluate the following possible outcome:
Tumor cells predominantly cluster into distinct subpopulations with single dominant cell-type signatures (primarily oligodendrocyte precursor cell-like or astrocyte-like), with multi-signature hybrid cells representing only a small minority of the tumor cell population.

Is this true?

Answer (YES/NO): NO